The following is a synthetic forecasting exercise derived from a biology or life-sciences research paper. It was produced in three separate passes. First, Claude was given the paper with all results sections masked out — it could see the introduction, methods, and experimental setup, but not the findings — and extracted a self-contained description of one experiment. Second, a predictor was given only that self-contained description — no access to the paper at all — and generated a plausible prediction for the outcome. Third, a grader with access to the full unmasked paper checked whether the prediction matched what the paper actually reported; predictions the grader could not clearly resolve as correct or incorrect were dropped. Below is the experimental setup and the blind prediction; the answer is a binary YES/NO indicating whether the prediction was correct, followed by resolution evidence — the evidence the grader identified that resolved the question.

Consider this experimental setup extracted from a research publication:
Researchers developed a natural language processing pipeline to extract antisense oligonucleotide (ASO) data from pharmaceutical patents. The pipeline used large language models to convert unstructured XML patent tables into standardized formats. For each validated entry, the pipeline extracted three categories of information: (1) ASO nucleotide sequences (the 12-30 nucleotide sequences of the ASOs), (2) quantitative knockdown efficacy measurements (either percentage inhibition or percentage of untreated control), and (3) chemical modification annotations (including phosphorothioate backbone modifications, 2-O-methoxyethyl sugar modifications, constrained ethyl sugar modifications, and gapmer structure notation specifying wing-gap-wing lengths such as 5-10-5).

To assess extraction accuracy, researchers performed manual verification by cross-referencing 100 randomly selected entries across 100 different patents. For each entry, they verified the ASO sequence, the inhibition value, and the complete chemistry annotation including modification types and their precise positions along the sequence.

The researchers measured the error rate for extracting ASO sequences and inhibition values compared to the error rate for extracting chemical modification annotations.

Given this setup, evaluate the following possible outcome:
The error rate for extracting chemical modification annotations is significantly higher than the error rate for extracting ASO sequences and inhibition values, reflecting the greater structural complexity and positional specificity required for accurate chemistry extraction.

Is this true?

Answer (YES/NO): YES